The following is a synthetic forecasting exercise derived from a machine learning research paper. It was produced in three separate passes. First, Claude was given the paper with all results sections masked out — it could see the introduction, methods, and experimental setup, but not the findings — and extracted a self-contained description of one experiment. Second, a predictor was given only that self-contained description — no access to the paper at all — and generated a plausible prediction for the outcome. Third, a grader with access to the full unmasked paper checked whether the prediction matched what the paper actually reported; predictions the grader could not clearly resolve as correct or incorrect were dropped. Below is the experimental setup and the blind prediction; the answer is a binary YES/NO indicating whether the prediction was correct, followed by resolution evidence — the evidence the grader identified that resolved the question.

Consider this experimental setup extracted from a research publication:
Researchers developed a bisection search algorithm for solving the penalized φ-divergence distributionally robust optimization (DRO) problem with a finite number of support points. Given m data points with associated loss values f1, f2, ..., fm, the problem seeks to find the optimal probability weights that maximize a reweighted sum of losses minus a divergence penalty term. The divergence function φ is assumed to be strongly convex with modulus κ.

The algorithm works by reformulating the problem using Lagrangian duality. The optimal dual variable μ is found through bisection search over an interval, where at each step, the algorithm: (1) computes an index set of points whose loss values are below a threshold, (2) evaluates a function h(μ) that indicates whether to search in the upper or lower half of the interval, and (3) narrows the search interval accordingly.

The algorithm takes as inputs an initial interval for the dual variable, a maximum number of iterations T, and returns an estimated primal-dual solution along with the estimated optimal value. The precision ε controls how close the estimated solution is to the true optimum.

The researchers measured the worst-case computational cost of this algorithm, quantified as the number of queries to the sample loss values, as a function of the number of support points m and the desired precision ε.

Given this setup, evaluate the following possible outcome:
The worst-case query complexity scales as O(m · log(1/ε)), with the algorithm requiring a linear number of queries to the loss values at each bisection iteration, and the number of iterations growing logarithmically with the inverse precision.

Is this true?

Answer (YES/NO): YES